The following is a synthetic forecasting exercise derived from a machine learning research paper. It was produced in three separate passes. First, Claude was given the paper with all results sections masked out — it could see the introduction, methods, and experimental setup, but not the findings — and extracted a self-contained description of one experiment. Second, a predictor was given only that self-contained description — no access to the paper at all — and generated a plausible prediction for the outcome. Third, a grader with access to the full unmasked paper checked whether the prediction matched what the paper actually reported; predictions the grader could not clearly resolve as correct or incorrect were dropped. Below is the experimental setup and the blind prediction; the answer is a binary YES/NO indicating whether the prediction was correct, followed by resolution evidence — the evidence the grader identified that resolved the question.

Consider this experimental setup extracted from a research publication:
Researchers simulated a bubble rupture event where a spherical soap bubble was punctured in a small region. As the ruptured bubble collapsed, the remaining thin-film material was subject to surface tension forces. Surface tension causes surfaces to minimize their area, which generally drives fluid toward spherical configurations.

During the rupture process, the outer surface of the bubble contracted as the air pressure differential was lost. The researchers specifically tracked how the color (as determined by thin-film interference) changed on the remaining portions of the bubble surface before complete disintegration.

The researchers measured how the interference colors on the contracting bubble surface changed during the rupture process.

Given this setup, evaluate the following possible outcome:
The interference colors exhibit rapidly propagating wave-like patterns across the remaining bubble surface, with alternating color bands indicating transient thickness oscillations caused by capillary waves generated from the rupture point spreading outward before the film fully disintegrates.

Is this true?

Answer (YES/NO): NO